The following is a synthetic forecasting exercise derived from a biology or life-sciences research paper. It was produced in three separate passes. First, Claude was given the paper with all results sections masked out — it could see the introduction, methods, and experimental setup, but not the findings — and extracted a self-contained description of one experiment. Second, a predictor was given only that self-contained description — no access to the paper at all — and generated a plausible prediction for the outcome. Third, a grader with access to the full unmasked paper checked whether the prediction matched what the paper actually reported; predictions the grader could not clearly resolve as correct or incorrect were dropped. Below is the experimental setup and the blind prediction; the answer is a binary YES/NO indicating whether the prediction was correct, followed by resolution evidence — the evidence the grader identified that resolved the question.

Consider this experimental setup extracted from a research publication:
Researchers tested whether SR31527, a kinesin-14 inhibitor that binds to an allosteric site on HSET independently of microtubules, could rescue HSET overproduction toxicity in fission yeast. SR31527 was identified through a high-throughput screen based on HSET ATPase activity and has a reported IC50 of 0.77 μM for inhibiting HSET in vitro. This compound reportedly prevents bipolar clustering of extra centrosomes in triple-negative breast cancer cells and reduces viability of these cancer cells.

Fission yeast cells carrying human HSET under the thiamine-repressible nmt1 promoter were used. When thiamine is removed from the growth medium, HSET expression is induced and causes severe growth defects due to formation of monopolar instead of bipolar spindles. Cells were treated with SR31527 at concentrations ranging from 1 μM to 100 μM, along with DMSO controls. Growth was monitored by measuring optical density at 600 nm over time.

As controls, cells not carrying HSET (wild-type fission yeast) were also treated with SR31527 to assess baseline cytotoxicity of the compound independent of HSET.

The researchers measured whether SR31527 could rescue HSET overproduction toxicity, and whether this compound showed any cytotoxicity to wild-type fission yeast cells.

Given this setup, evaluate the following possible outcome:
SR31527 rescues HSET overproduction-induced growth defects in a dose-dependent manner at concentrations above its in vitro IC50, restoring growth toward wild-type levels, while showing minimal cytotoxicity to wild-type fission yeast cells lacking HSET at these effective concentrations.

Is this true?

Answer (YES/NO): NO